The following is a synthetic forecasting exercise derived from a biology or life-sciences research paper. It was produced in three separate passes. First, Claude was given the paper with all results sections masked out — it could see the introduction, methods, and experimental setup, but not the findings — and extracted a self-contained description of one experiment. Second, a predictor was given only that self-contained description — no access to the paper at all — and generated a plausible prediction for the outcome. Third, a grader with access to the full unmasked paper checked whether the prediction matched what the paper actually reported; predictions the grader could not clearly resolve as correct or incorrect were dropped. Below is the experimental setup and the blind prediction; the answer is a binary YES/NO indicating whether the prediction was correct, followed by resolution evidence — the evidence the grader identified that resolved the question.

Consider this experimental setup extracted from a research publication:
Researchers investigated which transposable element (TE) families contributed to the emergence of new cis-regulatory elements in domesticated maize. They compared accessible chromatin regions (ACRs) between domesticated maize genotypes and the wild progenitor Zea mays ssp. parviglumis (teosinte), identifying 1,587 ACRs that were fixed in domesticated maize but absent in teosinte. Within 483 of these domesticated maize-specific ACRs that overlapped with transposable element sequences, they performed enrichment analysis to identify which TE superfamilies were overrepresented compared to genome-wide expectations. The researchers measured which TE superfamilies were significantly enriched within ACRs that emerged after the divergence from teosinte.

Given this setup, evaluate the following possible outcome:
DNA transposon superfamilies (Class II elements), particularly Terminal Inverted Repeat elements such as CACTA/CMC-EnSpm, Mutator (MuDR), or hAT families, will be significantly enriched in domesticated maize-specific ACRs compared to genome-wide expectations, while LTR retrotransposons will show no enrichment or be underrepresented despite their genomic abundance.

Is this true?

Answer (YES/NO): NO